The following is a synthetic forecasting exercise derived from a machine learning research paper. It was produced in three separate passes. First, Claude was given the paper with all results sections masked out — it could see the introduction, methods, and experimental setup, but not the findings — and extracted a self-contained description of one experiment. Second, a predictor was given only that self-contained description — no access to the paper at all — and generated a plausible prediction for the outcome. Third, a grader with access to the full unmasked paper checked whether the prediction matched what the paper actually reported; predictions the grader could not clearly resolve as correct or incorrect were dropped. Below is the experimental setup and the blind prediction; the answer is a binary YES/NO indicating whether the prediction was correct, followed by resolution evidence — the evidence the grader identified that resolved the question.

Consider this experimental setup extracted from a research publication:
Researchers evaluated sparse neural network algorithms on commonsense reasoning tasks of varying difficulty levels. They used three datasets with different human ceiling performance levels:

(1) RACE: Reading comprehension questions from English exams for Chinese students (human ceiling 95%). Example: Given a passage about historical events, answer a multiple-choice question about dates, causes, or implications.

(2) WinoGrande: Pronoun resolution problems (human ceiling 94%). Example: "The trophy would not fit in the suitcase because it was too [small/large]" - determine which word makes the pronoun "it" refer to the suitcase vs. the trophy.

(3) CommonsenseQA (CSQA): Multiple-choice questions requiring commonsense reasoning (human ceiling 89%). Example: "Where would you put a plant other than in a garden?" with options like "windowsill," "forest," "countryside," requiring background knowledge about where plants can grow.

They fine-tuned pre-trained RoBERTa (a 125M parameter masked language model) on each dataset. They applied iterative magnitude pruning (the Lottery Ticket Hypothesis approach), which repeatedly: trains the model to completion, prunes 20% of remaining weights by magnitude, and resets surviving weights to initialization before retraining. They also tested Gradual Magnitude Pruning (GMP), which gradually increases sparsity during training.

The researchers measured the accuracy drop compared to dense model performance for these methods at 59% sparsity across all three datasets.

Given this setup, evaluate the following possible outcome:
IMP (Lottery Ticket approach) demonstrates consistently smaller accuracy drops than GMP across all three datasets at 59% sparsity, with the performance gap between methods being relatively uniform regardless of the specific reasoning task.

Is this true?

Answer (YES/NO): NO